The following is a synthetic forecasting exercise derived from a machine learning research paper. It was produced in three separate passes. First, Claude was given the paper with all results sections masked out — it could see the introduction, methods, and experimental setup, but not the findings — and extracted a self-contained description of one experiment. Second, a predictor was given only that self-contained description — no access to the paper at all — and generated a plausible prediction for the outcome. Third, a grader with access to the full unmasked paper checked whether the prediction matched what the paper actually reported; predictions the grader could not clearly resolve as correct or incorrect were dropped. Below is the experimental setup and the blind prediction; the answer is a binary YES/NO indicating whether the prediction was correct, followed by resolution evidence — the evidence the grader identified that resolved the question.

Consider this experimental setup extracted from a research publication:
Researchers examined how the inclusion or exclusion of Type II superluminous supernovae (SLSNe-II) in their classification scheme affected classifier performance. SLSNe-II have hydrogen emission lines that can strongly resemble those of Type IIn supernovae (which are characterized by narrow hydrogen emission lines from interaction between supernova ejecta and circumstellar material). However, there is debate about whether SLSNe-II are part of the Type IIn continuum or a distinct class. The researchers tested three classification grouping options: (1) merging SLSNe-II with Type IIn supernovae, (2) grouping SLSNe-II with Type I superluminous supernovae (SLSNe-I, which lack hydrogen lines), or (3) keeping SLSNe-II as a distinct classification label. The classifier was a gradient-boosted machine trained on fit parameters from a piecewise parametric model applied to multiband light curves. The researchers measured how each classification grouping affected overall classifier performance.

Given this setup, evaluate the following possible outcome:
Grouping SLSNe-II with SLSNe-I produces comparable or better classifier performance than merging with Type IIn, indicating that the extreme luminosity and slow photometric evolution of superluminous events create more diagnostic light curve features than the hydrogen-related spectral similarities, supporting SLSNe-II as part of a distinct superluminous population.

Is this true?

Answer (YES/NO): NO